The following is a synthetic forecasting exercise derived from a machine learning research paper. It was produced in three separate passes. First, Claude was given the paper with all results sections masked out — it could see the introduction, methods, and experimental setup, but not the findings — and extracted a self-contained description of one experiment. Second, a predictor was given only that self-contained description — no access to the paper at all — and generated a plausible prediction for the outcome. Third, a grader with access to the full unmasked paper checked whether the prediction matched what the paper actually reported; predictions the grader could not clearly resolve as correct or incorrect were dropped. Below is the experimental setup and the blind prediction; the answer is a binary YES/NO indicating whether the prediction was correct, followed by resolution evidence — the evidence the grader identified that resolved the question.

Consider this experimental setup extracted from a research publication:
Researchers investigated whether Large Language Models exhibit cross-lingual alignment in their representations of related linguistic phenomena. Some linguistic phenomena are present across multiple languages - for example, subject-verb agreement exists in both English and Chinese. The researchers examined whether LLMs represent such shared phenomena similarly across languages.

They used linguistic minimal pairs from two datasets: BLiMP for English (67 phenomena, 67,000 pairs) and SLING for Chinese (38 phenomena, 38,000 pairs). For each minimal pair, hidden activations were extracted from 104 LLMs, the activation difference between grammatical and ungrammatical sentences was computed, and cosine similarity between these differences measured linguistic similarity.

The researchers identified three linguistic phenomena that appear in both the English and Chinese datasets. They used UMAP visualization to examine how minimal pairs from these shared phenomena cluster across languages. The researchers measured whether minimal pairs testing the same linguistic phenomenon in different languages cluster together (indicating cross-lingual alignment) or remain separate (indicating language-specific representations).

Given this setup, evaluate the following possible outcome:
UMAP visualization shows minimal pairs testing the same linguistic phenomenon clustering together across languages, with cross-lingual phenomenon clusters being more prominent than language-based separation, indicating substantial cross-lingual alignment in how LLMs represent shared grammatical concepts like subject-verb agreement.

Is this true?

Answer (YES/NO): NO